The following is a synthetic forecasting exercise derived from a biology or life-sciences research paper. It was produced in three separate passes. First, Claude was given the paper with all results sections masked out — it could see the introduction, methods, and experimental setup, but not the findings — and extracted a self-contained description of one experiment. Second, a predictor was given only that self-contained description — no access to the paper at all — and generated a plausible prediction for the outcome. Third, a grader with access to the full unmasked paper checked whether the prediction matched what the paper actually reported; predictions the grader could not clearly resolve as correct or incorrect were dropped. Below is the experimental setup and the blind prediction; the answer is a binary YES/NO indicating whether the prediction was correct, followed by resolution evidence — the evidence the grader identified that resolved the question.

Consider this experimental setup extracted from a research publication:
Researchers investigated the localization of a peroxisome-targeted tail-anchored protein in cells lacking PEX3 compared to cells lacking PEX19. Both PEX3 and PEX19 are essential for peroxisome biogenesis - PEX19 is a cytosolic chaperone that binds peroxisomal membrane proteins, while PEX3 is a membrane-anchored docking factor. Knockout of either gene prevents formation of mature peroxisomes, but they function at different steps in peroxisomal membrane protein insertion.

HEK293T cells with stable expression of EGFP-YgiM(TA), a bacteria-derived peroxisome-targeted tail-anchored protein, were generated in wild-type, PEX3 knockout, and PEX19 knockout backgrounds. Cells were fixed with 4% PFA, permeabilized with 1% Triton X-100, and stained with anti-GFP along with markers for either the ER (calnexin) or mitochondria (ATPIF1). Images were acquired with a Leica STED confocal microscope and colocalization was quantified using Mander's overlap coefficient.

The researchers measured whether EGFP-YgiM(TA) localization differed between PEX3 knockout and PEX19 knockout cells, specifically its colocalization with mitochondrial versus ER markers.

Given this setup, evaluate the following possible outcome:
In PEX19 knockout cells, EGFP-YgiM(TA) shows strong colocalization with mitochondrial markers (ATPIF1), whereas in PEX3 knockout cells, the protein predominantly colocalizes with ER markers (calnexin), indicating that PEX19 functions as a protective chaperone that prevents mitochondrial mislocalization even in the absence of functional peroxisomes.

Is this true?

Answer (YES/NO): NO